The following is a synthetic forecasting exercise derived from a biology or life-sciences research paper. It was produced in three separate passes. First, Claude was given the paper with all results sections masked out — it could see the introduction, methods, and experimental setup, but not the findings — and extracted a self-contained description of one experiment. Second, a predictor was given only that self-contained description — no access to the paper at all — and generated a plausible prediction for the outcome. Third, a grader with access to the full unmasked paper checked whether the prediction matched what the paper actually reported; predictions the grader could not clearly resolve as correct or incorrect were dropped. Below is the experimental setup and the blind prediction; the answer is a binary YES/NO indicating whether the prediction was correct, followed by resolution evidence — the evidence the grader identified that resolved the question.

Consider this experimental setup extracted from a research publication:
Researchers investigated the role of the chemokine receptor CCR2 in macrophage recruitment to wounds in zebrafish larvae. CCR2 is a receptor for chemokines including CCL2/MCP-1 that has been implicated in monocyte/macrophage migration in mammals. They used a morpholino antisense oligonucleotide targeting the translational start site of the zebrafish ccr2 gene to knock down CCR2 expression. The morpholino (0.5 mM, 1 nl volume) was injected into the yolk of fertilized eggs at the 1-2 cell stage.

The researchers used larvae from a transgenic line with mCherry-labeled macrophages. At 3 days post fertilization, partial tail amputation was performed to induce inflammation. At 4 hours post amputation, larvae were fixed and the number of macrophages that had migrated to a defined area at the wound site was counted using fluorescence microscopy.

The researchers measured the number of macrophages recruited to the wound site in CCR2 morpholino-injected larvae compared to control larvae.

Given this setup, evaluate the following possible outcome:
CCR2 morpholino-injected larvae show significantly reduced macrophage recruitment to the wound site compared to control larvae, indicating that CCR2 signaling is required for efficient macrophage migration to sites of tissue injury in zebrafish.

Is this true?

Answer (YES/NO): YES